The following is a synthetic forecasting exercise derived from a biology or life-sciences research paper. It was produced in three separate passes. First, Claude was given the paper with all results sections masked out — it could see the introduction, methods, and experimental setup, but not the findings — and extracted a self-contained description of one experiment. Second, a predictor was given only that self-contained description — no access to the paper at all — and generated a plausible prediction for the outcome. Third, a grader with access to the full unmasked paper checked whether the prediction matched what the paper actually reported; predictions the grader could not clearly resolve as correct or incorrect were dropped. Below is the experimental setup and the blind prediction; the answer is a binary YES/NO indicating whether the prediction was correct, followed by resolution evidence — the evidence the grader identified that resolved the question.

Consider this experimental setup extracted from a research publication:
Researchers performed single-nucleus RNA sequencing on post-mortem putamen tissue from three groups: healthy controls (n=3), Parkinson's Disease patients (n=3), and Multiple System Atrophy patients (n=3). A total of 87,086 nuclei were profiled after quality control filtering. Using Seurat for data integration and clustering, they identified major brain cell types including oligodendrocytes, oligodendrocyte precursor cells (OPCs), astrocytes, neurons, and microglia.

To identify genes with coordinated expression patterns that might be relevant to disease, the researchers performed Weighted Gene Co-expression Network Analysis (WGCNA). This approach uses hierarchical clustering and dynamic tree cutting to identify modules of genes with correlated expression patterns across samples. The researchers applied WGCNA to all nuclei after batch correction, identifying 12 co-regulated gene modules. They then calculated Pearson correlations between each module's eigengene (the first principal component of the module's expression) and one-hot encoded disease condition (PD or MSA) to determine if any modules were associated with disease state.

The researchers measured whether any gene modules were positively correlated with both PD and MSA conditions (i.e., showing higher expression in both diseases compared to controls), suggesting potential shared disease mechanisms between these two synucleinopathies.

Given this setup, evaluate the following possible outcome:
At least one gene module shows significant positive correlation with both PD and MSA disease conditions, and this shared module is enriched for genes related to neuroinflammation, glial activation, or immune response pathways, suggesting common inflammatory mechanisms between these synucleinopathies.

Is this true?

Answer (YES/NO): NO